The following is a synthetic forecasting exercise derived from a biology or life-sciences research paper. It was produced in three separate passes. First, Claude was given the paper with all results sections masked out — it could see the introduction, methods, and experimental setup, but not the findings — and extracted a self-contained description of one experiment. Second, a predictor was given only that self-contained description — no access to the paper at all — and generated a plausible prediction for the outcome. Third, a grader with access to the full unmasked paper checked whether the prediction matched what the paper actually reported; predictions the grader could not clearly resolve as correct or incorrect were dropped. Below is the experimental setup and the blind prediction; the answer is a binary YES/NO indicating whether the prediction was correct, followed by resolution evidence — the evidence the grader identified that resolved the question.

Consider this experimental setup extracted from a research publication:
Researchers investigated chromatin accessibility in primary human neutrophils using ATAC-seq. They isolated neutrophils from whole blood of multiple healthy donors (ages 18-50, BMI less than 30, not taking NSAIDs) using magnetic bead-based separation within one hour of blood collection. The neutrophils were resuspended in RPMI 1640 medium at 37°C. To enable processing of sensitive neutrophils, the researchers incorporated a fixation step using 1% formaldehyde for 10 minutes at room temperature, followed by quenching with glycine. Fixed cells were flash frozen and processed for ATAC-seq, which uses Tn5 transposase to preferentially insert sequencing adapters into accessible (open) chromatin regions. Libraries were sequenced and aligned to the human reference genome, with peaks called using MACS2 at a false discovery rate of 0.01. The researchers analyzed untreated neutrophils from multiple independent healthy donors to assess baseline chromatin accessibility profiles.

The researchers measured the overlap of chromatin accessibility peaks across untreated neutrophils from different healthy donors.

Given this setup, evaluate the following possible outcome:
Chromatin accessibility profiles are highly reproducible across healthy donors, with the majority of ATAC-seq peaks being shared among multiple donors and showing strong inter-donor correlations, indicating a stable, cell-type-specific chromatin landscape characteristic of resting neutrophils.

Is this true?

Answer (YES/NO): YES